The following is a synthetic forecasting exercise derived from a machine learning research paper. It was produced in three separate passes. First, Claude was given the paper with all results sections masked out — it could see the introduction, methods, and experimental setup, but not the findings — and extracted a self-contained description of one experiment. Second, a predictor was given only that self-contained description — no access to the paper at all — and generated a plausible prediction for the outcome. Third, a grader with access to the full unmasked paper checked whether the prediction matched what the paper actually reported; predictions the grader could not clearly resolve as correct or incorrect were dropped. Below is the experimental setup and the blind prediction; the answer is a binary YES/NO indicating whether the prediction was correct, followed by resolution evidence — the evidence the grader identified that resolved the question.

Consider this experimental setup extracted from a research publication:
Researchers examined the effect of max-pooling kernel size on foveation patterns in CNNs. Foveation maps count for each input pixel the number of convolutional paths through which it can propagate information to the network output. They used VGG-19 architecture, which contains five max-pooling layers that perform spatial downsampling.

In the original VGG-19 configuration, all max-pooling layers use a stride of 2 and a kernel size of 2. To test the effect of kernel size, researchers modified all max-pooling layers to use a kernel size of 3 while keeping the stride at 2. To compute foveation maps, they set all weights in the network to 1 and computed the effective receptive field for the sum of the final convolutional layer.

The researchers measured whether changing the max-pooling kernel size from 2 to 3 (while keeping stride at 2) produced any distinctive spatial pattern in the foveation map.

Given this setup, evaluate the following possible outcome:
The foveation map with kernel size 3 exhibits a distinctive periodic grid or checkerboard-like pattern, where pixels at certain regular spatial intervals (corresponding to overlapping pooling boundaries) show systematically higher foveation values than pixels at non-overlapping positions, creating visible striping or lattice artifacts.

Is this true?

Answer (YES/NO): YES